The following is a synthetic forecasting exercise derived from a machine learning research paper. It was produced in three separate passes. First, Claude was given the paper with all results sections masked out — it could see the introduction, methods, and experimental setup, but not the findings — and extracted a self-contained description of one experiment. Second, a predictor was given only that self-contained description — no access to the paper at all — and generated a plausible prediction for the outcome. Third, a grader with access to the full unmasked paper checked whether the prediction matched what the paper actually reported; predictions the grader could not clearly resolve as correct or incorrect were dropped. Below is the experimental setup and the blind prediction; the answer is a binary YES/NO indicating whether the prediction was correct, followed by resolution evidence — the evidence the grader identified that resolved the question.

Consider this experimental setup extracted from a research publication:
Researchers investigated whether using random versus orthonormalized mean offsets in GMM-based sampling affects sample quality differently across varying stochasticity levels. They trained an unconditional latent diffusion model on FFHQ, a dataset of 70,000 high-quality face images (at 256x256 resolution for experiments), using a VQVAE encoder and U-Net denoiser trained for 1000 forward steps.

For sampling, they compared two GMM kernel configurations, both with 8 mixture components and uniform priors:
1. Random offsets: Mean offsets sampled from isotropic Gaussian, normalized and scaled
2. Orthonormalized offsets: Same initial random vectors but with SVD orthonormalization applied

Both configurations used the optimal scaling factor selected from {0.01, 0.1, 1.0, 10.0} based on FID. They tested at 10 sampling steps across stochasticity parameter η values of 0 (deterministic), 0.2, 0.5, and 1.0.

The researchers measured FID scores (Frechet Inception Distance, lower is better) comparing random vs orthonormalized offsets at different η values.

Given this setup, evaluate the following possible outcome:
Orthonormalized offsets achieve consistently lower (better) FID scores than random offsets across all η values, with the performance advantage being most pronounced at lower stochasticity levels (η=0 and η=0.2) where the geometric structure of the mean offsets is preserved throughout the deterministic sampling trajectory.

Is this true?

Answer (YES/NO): NO